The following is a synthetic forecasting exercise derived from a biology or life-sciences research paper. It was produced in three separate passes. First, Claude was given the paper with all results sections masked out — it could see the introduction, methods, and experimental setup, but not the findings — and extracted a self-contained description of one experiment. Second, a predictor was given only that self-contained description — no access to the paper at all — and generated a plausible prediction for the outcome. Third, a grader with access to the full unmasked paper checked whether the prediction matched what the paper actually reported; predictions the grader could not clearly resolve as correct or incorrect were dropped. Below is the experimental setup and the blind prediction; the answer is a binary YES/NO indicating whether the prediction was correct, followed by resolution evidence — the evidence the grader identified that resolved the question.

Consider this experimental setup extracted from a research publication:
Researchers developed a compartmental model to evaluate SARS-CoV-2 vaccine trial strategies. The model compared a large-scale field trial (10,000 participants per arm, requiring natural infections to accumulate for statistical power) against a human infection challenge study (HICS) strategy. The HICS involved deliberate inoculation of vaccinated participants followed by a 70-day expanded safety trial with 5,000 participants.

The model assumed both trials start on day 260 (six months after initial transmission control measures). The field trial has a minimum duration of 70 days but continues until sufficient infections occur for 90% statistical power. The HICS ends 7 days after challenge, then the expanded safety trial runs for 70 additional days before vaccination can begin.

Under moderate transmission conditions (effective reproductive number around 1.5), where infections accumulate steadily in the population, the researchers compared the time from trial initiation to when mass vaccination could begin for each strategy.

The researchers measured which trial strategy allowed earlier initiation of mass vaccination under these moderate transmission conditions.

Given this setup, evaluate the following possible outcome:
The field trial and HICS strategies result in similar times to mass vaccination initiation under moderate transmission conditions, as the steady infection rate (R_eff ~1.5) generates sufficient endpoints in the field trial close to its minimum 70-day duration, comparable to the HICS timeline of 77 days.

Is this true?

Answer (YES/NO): NO